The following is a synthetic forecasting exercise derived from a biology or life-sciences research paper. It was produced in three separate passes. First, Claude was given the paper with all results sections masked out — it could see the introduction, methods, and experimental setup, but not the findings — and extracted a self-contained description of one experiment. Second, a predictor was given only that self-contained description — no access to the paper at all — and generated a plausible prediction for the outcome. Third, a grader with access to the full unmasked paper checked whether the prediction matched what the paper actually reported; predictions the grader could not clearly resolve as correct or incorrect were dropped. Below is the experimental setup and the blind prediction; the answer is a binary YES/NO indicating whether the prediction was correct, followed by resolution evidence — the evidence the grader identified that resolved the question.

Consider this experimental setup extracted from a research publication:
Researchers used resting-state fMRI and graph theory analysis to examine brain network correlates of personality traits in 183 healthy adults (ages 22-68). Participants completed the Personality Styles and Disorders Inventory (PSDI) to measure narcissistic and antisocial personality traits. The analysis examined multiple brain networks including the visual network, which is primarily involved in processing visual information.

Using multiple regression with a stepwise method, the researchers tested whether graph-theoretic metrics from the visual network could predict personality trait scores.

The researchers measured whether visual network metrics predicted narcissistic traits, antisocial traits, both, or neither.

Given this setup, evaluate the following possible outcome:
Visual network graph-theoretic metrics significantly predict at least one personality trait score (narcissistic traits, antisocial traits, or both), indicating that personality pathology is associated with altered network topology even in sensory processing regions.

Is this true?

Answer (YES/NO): YES